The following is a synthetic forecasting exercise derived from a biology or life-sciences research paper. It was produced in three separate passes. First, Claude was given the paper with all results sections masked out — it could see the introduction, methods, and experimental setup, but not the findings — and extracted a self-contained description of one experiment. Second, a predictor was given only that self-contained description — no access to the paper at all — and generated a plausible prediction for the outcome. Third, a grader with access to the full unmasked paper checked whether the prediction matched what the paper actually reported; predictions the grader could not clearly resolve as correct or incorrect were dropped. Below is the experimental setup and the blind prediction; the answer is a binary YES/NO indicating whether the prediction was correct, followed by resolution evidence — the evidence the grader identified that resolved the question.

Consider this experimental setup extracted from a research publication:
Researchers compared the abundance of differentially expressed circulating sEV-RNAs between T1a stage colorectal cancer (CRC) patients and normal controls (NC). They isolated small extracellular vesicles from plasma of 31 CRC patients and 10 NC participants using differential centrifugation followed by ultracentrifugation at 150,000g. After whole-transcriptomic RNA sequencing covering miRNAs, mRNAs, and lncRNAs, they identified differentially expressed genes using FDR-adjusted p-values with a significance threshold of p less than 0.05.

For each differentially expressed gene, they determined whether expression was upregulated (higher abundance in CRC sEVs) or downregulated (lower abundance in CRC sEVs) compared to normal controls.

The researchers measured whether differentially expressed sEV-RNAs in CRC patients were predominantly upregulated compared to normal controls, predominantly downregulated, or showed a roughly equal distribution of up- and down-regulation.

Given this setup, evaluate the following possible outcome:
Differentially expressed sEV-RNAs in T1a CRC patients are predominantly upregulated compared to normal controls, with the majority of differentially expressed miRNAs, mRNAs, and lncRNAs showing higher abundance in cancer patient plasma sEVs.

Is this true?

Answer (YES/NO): NO